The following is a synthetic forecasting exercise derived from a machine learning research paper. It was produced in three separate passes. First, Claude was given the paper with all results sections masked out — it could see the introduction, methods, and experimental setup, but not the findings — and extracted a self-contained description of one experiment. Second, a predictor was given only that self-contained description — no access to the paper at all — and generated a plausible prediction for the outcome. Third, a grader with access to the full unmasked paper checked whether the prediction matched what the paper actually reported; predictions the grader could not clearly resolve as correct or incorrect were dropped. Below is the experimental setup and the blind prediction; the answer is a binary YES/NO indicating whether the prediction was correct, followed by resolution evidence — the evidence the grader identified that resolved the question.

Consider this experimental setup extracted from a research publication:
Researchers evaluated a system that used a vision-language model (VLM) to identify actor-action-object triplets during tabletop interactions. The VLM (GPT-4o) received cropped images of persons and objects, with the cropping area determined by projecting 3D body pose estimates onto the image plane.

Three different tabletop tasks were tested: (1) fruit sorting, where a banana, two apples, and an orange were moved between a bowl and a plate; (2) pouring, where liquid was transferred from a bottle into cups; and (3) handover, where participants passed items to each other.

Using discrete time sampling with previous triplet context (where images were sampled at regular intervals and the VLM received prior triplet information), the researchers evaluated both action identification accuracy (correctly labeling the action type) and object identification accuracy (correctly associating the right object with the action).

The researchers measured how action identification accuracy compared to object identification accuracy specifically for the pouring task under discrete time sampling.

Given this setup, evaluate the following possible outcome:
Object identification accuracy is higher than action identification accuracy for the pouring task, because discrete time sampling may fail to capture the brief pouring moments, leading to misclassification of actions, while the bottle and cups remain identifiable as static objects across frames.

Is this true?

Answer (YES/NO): YES